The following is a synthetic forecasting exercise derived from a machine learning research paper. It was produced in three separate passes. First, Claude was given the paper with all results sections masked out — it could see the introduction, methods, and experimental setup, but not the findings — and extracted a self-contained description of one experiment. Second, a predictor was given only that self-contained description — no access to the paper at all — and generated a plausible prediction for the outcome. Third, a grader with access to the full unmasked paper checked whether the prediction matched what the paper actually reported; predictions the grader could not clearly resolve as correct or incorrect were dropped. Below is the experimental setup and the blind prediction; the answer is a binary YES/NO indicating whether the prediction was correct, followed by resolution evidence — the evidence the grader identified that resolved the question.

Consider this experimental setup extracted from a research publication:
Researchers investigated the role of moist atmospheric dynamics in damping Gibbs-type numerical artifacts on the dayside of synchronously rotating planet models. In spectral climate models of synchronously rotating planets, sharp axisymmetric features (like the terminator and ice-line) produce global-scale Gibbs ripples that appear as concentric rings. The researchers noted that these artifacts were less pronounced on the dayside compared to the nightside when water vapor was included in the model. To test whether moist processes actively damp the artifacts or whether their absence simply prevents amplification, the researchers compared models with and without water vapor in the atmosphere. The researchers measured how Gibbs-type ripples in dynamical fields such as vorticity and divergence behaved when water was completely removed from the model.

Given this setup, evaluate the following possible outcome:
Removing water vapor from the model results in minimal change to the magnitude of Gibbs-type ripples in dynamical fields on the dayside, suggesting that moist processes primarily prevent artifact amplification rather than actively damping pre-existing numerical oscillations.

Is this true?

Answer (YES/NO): NO